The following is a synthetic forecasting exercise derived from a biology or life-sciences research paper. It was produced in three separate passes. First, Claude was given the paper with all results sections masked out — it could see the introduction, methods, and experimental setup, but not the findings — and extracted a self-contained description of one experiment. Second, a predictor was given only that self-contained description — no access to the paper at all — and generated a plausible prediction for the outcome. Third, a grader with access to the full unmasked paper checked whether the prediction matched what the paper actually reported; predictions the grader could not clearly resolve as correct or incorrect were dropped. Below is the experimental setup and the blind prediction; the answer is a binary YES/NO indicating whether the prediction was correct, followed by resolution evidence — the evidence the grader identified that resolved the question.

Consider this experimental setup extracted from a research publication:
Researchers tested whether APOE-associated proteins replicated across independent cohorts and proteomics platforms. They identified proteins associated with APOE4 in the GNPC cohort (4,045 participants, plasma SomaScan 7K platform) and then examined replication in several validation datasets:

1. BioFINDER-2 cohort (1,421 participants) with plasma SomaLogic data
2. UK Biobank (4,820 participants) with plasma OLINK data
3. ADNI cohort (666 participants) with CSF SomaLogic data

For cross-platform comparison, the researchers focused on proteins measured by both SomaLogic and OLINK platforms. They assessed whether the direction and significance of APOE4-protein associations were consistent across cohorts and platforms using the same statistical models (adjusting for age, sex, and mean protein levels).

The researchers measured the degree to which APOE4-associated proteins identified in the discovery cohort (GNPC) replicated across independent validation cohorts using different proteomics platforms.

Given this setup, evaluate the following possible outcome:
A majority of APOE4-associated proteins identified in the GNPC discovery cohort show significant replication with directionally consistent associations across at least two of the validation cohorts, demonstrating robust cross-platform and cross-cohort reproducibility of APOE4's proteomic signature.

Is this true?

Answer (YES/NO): NO